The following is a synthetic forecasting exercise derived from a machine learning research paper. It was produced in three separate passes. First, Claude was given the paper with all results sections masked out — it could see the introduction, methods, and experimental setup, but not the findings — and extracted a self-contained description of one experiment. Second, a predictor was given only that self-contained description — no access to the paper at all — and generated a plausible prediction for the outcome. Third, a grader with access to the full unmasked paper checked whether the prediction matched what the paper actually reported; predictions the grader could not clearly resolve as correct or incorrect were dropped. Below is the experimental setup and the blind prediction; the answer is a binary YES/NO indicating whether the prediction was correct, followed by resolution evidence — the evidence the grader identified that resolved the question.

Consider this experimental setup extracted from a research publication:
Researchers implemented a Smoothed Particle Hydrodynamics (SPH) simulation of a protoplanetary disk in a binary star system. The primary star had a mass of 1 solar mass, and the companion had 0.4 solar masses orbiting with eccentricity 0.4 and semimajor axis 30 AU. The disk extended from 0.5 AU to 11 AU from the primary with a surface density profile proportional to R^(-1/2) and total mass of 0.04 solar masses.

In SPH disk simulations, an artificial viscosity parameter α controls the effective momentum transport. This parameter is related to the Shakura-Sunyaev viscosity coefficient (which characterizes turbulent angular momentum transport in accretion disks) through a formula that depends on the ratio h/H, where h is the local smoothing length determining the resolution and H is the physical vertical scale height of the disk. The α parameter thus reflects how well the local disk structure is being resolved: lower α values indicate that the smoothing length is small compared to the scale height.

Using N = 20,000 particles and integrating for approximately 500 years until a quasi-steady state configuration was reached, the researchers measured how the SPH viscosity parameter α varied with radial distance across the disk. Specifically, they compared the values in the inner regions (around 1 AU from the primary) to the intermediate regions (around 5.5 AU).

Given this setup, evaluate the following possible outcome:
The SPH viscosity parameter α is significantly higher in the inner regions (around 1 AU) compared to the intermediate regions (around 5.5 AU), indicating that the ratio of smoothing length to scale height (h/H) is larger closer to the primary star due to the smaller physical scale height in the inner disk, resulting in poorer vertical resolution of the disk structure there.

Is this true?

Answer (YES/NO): NO